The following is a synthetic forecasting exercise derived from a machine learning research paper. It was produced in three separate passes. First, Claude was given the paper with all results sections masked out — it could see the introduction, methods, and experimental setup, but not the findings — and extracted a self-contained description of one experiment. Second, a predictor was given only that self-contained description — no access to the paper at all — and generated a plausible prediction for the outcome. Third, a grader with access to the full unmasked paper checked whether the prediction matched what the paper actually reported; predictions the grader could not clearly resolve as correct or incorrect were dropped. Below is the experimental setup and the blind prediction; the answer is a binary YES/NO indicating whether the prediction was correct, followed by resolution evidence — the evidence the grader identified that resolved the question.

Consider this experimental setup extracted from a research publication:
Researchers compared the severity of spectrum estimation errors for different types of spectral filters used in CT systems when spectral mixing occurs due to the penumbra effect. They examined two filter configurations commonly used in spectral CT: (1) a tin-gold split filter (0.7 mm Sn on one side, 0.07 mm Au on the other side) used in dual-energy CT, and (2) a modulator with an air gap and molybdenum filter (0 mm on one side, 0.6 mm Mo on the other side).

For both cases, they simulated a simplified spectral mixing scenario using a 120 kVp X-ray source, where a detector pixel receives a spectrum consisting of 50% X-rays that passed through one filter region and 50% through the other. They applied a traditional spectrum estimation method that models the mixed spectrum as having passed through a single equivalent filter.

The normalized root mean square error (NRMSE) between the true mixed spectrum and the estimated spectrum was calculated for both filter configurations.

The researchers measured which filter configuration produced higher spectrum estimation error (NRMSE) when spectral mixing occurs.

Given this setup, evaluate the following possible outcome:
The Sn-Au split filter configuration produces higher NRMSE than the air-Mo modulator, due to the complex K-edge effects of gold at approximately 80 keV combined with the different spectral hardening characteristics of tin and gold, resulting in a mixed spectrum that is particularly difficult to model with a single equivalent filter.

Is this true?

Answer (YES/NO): NO